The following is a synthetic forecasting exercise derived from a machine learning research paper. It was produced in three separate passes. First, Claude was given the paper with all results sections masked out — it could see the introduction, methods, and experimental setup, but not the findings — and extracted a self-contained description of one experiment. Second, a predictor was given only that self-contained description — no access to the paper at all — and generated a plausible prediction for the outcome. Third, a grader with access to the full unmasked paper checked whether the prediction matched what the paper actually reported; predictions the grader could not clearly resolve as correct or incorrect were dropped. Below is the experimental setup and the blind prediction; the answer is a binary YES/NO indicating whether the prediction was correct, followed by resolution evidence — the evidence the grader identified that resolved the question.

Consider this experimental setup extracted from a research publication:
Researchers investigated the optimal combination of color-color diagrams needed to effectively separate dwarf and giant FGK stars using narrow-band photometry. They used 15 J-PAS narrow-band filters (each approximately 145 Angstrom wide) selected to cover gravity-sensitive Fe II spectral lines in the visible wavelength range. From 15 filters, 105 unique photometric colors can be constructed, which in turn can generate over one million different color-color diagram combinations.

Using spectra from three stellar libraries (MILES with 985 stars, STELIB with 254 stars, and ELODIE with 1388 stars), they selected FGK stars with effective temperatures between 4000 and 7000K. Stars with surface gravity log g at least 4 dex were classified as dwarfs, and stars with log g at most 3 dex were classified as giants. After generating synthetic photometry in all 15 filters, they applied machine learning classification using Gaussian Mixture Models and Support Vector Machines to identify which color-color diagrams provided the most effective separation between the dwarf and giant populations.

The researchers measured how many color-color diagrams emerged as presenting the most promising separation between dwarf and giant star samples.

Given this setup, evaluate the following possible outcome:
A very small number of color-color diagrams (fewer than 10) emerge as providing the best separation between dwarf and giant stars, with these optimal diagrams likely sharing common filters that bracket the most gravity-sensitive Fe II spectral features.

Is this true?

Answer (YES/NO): YES